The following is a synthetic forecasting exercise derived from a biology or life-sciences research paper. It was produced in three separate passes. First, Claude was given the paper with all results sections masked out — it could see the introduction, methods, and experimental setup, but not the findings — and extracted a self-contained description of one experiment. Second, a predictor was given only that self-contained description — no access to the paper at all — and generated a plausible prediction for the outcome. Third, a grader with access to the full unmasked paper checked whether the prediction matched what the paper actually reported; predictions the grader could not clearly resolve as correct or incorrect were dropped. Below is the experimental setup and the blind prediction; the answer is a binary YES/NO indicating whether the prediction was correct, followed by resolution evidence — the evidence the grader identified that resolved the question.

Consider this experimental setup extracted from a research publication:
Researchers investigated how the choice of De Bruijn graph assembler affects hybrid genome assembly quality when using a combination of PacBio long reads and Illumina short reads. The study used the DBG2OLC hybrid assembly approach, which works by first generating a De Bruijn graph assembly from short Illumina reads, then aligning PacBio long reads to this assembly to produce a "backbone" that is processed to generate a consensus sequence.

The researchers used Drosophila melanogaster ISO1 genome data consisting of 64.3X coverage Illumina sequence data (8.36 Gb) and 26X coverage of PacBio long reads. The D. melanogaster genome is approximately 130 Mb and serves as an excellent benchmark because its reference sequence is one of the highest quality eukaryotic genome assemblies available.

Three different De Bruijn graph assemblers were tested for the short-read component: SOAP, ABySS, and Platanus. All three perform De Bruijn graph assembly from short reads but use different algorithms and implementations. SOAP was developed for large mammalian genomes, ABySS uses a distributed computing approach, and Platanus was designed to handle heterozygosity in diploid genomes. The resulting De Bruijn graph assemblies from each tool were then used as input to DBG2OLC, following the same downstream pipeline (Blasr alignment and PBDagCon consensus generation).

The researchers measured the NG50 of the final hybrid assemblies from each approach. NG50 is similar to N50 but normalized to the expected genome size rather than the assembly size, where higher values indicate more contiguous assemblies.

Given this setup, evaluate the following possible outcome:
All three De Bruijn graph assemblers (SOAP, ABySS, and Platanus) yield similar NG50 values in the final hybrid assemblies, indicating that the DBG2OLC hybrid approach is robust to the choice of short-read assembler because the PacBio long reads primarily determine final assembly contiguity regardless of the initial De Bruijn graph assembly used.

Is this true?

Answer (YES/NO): NO